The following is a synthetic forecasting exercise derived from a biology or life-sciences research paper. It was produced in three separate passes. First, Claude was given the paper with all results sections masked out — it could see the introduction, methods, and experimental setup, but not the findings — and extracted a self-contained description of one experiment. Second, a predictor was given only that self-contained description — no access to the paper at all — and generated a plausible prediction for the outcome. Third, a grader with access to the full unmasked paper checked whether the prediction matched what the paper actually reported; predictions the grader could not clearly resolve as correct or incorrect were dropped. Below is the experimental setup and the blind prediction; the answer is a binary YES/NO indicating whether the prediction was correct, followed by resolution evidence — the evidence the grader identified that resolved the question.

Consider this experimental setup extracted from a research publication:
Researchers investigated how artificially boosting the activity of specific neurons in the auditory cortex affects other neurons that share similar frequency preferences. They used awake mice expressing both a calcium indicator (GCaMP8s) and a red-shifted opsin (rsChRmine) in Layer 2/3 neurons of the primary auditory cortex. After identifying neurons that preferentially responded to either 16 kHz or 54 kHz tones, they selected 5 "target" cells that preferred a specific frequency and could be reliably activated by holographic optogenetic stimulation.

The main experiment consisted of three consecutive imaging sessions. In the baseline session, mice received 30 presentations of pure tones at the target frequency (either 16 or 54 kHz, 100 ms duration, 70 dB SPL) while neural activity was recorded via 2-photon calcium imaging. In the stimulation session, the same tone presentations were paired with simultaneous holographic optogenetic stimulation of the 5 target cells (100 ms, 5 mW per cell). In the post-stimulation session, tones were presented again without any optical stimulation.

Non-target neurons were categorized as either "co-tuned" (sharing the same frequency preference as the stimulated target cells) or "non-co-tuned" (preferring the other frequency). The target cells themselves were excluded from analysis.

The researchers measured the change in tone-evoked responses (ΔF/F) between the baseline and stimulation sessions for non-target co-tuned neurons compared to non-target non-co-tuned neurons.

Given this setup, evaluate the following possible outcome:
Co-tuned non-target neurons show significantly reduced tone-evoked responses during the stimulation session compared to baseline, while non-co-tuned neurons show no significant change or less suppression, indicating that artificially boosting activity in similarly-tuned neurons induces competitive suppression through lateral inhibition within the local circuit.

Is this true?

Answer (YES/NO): NO